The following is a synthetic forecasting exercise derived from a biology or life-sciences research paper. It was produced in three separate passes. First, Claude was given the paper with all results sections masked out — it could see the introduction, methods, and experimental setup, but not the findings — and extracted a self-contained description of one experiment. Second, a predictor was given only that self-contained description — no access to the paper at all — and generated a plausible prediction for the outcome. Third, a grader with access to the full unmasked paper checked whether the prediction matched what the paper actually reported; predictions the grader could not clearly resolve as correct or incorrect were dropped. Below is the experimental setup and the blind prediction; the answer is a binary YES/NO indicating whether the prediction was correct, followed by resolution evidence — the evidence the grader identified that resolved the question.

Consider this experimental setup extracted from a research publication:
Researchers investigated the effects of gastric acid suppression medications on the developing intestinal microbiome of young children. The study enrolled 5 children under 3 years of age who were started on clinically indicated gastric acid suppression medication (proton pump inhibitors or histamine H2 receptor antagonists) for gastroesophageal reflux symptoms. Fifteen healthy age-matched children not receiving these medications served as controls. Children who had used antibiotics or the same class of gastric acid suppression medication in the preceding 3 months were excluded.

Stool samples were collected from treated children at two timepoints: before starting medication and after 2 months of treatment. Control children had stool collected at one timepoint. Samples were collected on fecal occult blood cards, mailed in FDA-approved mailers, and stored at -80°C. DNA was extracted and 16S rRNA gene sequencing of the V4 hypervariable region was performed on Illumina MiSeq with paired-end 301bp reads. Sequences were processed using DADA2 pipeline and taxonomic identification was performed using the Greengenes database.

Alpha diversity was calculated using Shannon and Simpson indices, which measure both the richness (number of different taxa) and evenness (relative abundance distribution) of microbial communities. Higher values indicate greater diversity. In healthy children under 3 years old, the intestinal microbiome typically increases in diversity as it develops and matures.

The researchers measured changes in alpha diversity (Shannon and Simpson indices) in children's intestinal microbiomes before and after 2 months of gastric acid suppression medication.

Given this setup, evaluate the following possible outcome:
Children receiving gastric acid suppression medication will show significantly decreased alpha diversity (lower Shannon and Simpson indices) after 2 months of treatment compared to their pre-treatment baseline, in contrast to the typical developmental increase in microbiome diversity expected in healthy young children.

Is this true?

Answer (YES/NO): NO